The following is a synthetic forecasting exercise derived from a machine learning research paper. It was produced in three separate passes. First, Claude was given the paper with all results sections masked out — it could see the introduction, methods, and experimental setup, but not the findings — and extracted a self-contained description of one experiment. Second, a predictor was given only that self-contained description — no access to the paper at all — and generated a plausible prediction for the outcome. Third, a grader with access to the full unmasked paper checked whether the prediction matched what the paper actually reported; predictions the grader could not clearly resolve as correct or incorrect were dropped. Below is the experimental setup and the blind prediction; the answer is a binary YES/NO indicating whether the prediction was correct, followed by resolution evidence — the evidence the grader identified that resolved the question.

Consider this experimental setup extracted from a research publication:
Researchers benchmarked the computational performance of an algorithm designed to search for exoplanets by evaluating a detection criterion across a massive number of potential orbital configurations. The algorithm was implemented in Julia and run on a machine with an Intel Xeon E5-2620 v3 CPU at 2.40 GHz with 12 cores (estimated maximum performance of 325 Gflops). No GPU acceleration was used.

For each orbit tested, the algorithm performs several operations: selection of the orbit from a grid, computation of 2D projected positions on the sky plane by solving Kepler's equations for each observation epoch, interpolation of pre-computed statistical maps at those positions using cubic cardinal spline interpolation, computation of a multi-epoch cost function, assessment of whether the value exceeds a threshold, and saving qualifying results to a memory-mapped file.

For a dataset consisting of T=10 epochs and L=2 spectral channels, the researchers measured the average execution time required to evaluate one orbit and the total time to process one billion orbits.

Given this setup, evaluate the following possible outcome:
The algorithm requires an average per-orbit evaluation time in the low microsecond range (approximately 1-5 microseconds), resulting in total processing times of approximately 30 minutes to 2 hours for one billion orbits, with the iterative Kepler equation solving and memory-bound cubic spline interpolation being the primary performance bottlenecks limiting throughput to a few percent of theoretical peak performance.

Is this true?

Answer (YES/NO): NO